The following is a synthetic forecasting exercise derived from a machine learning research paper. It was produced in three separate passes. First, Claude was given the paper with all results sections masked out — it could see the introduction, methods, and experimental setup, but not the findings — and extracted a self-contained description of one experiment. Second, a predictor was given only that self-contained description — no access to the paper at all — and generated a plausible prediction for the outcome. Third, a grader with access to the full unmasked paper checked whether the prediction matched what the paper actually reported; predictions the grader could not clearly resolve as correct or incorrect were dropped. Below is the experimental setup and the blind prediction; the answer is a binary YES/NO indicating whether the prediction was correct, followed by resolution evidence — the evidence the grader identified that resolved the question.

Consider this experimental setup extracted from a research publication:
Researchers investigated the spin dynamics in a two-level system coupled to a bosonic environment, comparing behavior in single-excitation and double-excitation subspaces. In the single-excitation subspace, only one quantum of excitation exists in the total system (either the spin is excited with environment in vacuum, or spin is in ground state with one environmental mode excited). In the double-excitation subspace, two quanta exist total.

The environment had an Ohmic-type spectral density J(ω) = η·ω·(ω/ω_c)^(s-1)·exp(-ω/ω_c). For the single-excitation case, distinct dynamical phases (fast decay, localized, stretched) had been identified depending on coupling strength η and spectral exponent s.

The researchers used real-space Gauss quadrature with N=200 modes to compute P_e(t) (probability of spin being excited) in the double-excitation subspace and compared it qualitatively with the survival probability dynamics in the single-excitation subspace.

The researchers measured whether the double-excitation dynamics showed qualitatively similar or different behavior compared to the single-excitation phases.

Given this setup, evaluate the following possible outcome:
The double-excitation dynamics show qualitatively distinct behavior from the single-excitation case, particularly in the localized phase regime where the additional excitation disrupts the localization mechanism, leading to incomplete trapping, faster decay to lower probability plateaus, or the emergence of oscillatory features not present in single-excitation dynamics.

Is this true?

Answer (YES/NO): NO